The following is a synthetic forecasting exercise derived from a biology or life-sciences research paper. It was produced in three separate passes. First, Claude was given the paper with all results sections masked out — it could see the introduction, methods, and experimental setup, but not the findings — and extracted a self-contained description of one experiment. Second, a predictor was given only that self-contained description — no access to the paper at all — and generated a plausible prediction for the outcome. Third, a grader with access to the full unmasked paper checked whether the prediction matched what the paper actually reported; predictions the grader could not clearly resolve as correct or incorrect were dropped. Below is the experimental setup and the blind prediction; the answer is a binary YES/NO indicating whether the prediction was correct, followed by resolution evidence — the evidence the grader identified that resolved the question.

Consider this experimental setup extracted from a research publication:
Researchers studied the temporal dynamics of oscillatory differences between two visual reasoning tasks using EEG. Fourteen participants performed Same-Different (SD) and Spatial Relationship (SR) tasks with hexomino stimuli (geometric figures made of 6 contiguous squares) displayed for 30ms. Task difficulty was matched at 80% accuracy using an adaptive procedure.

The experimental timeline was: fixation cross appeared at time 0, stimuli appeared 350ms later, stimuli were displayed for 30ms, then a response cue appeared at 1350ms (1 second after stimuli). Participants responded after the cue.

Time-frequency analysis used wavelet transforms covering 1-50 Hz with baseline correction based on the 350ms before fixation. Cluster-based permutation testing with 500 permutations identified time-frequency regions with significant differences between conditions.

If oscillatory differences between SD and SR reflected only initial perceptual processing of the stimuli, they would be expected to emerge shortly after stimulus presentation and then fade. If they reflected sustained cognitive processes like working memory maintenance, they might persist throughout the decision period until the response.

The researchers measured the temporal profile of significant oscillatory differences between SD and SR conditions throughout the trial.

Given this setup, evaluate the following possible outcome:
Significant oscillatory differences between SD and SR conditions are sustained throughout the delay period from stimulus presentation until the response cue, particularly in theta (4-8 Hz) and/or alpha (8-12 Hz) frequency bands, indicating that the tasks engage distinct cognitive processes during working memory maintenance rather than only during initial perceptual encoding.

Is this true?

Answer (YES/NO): NO